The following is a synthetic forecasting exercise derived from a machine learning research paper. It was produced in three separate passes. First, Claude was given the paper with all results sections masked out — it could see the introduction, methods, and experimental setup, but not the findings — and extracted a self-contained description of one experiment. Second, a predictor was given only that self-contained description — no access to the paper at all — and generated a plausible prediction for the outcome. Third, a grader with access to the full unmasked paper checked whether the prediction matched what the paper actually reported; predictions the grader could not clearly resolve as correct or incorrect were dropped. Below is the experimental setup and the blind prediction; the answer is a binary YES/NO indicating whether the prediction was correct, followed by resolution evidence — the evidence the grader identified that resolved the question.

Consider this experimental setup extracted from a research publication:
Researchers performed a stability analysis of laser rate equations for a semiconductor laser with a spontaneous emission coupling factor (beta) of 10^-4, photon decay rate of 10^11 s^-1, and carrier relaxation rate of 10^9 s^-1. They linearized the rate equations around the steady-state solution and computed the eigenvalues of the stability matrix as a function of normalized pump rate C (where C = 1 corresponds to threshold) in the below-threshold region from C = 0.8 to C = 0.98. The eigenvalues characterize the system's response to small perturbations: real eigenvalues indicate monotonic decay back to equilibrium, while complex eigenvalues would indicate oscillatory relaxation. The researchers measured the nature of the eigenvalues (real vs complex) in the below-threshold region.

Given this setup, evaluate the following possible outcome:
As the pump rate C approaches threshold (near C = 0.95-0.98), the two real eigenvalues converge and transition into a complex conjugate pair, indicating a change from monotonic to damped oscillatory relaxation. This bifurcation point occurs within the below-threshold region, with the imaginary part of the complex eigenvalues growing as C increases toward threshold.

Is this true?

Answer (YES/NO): NO